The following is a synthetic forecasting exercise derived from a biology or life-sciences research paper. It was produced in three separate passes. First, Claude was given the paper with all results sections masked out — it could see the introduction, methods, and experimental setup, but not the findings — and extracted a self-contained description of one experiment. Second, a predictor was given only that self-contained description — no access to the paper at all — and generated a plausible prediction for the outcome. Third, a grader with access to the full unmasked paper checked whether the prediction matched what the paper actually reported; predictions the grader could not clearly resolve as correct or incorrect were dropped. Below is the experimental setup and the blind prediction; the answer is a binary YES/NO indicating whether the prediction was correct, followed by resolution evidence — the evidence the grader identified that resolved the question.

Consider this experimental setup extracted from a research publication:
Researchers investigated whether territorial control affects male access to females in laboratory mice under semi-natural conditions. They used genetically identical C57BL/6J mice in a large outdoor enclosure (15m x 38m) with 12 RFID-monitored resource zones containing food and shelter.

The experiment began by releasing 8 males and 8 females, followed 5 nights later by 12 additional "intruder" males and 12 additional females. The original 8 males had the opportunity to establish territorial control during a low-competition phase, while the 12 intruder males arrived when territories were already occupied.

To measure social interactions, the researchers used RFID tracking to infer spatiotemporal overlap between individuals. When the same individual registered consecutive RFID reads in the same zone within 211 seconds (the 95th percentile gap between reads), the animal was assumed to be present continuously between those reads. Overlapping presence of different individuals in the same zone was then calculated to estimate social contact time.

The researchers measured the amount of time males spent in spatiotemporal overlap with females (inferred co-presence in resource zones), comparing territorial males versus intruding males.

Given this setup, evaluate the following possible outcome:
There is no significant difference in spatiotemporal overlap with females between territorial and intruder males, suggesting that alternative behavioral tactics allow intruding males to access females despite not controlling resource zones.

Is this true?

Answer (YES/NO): NO